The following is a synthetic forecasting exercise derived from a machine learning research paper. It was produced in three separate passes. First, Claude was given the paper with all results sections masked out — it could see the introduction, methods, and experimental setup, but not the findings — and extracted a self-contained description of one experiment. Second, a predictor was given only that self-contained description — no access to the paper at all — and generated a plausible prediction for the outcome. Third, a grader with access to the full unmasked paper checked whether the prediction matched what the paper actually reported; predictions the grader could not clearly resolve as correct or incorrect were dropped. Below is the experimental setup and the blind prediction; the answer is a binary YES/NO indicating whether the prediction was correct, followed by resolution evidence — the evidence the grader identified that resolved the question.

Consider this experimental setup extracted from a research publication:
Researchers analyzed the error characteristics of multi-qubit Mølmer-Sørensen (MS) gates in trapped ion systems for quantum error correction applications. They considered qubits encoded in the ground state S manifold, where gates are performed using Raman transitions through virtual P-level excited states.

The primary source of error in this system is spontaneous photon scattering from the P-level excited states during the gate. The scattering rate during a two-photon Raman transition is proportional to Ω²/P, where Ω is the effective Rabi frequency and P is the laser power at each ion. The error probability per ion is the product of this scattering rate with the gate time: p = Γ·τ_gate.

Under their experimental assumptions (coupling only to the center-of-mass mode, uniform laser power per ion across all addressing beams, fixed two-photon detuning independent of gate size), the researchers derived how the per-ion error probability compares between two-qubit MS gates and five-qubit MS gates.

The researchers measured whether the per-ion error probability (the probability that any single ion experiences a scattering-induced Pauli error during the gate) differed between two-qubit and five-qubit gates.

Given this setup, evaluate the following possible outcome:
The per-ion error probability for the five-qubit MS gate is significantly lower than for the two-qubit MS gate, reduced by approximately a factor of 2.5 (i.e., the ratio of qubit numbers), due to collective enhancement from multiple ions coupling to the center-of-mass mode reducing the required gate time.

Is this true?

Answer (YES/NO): NO